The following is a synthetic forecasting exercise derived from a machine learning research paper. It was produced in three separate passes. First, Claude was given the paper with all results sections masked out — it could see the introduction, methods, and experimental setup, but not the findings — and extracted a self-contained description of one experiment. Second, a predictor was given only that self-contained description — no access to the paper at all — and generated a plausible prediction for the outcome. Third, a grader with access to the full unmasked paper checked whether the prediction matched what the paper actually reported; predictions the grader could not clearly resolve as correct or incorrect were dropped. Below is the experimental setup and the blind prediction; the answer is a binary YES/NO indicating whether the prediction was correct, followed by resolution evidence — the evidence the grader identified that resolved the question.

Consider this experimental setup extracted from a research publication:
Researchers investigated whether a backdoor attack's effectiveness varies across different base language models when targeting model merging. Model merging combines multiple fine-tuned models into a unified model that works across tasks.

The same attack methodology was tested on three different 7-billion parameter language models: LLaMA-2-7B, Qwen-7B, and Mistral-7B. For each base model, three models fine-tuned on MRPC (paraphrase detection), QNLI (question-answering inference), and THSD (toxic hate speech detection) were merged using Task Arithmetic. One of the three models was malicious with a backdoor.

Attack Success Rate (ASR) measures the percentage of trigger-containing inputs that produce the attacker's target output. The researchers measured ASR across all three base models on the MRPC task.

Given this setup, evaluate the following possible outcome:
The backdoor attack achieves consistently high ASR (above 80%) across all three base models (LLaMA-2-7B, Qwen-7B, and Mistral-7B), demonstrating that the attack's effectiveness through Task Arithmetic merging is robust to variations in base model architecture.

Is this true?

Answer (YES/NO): YES